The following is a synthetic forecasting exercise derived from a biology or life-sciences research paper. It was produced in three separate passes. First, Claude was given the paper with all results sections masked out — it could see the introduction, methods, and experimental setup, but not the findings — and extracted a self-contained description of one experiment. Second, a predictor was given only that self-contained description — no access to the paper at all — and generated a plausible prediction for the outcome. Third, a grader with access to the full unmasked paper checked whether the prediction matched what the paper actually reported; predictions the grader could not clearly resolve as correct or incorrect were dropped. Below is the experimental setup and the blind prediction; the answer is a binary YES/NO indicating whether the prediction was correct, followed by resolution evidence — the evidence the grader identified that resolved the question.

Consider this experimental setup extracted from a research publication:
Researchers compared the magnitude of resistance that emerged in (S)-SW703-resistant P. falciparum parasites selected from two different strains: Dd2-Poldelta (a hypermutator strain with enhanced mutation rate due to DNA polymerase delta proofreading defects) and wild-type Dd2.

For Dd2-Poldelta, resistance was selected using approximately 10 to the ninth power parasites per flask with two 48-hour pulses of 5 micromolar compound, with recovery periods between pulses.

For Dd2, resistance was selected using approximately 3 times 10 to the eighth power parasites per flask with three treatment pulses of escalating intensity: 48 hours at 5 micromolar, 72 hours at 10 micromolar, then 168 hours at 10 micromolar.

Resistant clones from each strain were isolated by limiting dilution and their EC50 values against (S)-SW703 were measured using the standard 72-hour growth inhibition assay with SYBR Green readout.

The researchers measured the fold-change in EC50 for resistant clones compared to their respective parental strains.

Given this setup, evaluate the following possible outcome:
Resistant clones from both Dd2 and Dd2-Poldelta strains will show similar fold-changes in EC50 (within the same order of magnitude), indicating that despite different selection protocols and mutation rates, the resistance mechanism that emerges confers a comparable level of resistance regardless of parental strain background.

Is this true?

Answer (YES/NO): NO